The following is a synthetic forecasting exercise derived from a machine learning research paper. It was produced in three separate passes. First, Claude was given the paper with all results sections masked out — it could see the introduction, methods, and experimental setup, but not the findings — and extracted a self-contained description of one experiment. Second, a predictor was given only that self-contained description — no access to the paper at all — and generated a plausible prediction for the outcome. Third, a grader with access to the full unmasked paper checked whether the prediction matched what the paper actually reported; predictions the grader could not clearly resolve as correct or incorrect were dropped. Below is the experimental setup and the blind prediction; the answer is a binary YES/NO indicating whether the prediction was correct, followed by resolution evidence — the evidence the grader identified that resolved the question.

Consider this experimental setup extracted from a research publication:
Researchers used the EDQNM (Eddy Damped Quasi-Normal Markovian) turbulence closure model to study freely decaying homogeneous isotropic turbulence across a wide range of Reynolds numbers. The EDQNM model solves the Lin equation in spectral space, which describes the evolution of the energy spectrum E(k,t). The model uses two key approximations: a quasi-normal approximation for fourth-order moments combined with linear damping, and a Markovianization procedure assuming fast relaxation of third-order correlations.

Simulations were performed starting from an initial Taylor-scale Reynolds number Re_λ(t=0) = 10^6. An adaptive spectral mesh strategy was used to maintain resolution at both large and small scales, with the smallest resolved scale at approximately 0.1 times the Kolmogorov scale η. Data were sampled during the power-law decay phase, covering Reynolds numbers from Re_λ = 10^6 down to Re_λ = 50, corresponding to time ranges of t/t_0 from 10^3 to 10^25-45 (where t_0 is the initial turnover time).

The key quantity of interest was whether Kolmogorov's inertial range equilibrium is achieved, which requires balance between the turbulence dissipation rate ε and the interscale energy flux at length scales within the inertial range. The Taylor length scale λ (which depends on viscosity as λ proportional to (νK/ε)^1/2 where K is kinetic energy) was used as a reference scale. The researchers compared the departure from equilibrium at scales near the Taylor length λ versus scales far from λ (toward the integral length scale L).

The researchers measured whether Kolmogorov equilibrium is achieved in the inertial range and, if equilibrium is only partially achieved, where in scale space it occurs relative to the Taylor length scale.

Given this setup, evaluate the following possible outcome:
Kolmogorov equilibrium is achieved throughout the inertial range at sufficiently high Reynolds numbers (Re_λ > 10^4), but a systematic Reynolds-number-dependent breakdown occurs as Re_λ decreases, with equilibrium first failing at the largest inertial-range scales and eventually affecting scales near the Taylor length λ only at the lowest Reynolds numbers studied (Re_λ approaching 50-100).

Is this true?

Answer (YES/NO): NO